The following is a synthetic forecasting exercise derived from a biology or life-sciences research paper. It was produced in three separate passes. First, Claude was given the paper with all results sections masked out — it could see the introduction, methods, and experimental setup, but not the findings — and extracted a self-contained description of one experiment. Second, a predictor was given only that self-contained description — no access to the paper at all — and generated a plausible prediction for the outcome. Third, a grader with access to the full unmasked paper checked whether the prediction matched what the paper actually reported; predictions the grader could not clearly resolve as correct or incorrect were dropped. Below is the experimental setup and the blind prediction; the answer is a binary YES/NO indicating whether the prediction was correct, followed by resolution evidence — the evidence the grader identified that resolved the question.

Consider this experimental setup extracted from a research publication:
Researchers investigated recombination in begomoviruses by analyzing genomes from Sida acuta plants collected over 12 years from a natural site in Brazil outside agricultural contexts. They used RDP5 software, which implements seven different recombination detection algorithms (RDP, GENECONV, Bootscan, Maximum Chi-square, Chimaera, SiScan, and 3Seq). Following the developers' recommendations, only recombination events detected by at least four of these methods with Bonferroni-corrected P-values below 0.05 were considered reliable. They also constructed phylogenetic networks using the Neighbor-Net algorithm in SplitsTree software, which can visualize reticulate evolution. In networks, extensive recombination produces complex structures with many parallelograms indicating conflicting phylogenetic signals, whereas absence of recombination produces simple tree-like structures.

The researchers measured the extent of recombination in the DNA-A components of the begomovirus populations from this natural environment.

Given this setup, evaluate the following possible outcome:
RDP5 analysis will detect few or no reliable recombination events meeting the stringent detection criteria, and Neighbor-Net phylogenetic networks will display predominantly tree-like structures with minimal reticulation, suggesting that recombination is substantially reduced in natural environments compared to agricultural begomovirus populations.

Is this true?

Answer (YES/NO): NO